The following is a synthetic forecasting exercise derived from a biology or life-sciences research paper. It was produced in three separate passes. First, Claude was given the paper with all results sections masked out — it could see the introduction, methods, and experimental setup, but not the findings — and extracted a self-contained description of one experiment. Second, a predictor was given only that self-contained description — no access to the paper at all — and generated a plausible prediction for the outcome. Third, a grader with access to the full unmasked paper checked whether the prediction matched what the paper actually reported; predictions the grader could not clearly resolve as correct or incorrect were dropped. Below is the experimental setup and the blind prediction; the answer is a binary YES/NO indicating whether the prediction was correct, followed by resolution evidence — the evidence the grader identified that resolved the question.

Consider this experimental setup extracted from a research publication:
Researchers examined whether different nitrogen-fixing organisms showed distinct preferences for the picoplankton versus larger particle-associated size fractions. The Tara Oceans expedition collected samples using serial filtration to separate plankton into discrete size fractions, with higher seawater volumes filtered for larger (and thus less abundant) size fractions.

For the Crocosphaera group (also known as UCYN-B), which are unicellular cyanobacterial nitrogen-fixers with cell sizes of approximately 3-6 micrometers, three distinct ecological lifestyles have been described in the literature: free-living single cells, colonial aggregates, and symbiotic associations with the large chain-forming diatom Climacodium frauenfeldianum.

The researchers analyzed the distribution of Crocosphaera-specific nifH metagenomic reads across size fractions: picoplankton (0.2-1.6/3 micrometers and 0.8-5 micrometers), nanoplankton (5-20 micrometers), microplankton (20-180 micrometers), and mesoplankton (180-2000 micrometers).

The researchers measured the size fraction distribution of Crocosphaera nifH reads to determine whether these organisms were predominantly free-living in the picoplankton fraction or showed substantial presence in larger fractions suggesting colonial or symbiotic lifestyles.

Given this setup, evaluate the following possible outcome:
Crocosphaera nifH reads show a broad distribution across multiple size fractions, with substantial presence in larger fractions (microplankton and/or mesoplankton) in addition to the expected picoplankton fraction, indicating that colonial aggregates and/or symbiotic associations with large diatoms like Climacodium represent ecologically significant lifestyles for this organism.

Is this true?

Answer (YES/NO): YES